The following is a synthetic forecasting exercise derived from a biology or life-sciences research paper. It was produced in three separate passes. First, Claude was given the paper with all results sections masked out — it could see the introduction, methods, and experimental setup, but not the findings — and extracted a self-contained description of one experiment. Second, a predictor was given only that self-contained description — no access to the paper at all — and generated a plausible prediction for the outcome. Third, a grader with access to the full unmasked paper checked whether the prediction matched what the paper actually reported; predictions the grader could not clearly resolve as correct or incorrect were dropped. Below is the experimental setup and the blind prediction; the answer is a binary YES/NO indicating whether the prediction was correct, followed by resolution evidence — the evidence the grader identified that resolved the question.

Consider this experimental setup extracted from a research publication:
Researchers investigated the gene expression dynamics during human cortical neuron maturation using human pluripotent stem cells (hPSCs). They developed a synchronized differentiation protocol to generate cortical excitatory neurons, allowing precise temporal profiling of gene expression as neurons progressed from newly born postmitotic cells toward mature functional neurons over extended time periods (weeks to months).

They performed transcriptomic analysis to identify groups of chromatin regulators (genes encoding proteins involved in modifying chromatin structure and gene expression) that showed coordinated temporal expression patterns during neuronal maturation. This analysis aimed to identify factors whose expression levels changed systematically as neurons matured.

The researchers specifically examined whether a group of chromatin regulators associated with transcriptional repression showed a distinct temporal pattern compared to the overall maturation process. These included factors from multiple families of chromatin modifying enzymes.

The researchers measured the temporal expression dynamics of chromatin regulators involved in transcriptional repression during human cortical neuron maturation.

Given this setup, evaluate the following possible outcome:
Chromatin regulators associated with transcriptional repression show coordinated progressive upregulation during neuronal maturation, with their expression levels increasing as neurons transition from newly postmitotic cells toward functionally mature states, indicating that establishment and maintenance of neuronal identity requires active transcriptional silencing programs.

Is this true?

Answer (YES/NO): NO